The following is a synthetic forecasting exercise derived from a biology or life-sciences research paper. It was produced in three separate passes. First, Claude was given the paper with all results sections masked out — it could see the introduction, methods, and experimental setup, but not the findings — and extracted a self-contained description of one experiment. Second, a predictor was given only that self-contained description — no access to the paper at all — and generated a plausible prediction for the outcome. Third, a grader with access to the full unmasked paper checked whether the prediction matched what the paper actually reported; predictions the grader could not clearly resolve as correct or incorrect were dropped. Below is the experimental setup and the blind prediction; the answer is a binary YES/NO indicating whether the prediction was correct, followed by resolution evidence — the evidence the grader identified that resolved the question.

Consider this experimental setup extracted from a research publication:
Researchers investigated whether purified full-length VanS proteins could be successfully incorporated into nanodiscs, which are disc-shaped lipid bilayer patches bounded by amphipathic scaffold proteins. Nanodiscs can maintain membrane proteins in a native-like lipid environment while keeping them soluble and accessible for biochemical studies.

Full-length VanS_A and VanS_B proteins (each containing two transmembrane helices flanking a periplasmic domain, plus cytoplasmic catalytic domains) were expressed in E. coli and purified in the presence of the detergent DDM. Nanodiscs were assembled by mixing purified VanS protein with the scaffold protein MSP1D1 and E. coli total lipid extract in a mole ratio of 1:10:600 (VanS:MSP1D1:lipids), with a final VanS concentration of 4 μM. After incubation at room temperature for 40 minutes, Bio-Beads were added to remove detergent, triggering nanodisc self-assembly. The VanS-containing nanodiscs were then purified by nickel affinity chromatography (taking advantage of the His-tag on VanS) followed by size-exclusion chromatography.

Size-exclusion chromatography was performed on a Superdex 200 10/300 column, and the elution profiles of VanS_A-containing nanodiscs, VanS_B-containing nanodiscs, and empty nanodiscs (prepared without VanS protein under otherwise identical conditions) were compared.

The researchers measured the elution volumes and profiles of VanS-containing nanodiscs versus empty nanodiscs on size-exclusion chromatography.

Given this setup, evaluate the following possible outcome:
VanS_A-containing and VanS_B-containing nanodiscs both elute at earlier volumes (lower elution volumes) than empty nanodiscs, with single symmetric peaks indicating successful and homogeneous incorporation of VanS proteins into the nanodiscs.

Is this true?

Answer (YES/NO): YES